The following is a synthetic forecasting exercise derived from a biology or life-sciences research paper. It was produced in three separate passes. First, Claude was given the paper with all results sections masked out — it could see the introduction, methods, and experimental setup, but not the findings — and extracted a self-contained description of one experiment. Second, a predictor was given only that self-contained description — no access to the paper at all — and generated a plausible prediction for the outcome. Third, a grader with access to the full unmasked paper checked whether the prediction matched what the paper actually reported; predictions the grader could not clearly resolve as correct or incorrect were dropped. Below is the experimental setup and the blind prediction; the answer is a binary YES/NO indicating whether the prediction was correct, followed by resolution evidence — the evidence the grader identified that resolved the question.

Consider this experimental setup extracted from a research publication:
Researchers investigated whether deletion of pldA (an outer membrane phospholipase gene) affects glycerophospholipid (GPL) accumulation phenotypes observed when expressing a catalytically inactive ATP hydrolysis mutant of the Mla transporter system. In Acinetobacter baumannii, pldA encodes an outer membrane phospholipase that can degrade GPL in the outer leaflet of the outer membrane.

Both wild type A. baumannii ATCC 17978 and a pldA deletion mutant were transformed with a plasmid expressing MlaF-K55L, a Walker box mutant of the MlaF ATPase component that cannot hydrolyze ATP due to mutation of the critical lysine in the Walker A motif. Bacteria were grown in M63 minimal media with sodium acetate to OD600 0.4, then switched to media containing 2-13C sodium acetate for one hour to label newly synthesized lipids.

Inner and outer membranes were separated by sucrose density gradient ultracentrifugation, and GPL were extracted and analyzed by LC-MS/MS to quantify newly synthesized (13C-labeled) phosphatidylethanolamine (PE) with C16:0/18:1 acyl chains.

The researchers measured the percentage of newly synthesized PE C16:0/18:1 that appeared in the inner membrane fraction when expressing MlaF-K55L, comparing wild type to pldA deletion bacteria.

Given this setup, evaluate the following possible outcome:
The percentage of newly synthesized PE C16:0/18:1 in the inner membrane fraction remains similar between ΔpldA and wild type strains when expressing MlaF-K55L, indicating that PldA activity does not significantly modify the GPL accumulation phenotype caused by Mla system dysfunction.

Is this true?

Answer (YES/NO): YES